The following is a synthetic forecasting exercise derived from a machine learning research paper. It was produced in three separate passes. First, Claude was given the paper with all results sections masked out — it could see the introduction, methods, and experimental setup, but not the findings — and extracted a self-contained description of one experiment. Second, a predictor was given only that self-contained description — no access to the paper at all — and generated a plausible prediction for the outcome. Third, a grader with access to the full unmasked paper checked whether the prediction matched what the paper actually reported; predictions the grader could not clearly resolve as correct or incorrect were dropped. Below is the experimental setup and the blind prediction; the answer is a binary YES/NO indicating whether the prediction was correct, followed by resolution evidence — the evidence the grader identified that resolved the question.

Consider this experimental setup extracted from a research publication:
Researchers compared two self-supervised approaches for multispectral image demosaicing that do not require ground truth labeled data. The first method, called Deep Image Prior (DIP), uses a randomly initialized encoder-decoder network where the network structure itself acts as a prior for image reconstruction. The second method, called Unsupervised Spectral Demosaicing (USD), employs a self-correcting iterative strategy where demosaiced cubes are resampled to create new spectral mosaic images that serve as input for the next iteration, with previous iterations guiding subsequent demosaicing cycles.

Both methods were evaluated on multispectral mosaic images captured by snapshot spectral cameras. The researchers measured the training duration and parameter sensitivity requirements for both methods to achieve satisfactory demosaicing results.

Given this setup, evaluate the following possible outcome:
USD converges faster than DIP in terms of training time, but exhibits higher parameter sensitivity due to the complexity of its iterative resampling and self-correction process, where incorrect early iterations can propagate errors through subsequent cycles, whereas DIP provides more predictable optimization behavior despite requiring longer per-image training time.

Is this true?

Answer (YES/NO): NO